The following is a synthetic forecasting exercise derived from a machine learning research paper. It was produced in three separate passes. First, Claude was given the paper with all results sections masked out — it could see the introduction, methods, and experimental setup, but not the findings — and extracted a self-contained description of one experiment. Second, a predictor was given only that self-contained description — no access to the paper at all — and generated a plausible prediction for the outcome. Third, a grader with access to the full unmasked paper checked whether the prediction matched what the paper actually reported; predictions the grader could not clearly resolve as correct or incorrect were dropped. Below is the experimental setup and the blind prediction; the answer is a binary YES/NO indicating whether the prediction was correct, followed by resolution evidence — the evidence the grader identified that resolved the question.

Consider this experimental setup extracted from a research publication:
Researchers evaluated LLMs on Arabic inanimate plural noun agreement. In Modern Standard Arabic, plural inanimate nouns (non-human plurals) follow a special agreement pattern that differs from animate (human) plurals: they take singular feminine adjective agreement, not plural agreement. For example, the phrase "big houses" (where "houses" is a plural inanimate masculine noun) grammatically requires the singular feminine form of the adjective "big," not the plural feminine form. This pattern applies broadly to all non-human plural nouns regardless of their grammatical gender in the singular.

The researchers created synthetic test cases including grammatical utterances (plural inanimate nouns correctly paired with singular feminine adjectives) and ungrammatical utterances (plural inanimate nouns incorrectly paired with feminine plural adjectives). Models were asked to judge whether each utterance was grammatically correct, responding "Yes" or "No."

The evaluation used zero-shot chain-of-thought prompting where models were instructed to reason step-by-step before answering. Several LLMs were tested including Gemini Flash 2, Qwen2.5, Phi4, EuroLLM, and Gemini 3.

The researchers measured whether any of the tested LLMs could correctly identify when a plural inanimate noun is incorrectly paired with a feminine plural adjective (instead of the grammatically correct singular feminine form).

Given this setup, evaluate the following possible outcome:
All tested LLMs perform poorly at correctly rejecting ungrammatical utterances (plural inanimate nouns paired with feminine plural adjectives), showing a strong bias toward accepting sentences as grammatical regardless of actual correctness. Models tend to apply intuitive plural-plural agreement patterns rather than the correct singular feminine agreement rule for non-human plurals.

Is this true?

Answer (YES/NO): YES